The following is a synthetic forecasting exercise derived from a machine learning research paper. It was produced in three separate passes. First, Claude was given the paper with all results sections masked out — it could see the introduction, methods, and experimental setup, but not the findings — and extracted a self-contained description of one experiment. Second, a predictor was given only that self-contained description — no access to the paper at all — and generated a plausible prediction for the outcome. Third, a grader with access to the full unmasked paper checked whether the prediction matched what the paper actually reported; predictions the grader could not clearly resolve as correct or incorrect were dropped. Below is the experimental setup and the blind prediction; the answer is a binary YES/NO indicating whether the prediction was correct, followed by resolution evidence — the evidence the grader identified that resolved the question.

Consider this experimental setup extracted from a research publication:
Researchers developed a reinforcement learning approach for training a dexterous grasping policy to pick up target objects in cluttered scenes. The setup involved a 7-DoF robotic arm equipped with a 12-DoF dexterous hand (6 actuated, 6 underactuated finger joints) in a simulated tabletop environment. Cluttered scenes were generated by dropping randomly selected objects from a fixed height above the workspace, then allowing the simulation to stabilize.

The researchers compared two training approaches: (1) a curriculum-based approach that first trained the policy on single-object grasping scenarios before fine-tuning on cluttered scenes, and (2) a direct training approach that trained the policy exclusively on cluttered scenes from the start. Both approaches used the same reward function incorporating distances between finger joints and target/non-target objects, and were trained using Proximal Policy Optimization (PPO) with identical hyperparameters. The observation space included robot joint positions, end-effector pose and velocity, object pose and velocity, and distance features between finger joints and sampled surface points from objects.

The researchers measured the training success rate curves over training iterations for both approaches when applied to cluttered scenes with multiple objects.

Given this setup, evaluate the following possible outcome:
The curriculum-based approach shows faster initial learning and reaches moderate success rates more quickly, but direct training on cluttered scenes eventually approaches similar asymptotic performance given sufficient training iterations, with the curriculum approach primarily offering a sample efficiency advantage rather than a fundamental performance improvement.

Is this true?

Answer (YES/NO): NO